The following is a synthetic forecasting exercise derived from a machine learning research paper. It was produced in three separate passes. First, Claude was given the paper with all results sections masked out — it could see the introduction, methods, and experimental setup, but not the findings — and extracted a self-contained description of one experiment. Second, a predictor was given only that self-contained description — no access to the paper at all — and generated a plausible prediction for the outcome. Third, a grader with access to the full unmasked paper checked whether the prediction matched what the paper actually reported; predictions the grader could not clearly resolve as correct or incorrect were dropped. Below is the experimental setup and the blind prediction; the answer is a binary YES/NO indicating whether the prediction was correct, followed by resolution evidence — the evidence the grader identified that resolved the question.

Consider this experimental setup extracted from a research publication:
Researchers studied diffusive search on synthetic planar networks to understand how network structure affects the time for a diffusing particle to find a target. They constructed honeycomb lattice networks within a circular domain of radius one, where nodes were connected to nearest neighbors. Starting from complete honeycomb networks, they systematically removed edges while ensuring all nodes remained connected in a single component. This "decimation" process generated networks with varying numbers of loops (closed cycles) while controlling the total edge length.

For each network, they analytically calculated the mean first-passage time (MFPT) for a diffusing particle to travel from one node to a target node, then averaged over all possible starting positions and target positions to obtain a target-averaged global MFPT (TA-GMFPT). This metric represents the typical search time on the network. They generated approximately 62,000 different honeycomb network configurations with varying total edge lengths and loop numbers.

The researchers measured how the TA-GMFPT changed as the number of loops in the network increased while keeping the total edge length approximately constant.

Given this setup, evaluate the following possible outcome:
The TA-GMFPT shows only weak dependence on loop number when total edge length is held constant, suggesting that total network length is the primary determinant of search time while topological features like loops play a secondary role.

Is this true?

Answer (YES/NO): NO